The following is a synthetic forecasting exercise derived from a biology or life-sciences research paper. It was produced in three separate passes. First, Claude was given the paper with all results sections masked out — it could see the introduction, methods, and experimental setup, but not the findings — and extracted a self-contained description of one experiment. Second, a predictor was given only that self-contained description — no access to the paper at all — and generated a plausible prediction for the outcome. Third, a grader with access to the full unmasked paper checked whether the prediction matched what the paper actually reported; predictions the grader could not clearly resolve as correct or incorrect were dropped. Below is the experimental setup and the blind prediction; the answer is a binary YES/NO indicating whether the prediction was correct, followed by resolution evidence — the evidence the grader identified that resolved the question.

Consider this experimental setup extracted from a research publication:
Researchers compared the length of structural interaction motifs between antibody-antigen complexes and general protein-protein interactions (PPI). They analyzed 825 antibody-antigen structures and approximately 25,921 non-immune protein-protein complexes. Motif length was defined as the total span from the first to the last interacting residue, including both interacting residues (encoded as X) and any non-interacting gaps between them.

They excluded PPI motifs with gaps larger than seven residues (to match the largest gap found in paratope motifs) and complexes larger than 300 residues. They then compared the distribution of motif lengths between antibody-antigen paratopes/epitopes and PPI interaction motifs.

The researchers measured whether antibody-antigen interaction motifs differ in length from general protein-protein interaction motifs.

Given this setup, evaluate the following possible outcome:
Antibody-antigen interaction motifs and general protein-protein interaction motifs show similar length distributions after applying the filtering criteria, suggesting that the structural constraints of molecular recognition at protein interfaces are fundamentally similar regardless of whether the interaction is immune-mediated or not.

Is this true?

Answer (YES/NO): NO